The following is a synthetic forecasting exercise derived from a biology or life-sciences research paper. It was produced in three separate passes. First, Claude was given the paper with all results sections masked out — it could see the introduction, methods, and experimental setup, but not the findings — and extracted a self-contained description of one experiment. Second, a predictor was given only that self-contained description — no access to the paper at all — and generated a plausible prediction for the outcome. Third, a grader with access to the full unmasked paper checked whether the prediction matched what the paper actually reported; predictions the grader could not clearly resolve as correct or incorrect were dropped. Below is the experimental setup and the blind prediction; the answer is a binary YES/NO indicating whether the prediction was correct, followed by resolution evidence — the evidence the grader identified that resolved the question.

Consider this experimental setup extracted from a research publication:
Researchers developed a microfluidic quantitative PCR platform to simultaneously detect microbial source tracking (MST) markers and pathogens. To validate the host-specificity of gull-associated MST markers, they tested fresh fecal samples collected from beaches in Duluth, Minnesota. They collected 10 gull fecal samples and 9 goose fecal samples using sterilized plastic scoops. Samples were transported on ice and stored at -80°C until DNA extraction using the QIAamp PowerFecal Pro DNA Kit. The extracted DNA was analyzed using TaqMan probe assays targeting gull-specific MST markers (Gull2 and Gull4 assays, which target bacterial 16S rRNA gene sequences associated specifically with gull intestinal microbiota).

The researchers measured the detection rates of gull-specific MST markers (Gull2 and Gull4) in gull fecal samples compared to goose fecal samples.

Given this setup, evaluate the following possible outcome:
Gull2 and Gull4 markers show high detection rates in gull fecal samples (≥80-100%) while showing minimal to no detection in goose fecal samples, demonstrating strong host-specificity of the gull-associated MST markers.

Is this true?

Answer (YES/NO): NO